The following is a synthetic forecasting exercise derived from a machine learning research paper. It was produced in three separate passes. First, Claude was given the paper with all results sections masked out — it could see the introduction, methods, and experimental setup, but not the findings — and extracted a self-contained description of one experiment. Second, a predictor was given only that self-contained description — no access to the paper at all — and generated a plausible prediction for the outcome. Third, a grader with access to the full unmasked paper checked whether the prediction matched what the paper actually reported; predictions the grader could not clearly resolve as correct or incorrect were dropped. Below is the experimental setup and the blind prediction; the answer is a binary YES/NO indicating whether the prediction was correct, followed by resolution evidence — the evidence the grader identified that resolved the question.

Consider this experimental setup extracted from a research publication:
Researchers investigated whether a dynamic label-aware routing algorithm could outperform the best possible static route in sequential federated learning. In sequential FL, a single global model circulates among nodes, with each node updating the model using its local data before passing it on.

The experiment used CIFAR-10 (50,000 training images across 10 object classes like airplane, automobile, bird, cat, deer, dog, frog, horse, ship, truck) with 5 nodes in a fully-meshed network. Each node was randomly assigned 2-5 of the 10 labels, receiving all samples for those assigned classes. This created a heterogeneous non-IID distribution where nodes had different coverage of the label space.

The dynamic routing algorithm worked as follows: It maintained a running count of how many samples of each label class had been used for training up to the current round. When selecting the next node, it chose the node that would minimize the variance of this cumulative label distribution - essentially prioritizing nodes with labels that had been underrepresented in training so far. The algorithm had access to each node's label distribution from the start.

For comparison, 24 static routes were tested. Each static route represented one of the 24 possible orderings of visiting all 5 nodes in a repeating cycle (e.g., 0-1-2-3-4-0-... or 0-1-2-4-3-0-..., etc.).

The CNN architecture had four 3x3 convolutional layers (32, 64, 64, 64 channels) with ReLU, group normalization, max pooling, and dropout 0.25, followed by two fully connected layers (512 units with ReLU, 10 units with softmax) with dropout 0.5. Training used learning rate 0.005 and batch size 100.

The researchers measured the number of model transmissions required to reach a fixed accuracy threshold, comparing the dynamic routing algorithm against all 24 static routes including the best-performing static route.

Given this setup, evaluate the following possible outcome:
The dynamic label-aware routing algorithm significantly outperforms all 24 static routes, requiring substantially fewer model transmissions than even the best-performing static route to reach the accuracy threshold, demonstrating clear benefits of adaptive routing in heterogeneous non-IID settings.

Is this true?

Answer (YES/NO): NO